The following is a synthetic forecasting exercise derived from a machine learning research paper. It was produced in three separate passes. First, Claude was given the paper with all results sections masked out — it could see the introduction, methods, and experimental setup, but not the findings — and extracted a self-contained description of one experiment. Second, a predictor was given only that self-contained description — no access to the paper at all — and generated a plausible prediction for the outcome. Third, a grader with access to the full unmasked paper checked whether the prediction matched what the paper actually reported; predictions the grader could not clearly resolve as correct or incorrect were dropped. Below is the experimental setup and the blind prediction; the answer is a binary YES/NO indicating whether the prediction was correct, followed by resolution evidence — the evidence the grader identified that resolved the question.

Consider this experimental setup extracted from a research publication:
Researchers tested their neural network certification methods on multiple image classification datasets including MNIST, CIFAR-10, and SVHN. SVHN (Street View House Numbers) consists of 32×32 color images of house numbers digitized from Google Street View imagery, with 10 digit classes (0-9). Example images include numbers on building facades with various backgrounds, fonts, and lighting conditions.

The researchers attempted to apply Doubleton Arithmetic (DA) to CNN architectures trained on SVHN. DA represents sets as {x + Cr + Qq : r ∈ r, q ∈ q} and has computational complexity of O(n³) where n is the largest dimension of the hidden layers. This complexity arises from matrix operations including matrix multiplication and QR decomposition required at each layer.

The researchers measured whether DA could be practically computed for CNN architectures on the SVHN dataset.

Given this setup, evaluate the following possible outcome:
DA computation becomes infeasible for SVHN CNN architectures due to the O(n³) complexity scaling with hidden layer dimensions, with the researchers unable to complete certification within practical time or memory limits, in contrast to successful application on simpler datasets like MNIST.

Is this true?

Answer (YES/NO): YES